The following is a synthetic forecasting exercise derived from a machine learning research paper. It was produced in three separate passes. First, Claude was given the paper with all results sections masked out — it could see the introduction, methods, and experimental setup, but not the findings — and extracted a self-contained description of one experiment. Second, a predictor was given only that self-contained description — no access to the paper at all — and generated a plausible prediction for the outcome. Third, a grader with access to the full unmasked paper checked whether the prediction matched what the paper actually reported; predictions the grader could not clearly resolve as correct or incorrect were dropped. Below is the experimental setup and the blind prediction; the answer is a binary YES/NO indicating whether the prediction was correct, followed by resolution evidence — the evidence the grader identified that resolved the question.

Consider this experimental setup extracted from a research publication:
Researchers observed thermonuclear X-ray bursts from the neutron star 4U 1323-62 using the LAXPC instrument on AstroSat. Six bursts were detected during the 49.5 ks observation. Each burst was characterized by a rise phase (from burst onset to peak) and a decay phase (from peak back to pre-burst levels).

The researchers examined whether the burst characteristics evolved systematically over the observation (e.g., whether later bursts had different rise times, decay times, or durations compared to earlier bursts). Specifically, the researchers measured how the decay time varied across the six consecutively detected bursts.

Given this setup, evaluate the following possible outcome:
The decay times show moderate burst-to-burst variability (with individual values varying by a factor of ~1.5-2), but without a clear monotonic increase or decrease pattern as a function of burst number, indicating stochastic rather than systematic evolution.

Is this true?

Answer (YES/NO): NO